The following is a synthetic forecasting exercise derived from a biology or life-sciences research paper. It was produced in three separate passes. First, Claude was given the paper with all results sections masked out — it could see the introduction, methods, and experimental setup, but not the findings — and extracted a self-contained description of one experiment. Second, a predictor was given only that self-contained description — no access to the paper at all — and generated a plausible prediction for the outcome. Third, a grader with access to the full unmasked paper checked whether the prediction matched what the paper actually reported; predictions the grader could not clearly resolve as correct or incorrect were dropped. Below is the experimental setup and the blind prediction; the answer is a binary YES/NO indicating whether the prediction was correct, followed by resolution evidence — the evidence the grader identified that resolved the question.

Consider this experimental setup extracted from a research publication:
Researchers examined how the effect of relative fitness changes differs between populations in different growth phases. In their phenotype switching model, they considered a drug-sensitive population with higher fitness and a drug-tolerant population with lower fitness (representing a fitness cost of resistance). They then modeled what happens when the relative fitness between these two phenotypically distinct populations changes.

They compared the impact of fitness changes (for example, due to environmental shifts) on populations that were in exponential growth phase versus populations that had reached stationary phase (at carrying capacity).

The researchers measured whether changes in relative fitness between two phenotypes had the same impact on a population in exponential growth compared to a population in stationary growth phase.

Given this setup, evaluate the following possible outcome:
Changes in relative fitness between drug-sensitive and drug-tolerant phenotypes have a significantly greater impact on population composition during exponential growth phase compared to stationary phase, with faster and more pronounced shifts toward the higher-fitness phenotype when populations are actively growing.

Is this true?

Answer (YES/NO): YES